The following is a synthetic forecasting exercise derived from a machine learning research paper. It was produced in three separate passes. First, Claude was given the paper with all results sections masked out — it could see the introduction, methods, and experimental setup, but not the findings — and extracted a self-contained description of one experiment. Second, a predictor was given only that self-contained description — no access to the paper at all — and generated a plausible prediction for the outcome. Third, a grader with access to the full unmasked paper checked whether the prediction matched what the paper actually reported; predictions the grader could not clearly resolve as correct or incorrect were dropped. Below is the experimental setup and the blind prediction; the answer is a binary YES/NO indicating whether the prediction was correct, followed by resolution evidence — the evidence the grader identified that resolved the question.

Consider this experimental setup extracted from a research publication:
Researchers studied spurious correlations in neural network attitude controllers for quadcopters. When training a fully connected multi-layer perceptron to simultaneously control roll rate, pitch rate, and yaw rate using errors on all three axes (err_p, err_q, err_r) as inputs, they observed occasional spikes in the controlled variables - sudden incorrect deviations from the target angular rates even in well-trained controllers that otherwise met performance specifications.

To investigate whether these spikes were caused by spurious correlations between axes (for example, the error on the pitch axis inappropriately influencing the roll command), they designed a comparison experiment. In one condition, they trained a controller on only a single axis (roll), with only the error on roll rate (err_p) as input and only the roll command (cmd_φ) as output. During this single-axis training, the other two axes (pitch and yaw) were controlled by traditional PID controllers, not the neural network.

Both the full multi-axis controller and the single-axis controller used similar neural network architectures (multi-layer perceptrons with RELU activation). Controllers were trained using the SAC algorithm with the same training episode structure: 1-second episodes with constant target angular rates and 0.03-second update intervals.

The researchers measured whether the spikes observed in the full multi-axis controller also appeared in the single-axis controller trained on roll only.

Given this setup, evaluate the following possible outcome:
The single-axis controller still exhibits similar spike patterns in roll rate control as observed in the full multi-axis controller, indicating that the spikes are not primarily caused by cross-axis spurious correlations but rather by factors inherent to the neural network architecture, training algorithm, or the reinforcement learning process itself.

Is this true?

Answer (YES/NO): NO